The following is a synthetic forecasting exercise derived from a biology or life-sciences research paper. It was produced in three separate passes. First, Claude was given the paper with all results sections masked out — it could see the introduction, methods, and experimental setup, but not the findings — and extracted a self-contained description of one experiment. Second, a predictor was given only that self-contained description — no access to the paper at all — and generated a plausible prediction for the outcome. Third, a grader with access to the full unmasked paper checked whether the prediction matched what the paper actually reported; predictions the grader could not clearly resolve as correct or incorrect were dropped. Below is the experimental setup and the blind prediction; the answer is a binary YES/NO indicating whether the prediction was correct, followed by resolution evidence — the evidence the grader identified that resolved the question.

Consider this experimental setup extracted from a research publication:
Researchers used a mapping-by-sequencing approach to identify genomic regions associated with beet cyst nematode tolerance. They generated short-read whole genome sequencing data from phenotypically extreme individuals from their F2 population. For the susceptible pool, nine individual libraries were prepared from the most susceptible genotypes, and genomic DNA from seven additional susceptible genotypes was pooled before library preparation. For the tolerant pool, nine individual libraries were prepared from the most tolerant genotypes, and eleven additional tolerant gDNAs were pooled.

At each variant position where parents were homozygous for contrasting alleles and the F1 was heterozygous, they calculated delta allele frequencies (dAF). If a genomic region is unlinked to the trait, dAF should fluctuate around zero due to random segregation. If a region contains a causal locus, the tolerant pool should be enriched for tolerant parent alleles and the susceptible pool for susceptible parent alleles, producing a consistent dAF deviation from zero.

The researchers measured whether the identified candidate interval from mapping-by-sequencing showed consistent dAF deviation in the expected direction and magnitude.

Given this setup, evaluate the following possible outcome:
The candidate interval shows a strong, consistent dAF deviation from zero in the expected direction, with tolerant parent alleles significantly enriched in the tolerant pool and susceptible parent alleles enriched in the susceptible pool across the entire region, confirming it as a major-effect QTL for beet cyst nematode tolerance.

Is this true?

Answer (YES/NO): YES